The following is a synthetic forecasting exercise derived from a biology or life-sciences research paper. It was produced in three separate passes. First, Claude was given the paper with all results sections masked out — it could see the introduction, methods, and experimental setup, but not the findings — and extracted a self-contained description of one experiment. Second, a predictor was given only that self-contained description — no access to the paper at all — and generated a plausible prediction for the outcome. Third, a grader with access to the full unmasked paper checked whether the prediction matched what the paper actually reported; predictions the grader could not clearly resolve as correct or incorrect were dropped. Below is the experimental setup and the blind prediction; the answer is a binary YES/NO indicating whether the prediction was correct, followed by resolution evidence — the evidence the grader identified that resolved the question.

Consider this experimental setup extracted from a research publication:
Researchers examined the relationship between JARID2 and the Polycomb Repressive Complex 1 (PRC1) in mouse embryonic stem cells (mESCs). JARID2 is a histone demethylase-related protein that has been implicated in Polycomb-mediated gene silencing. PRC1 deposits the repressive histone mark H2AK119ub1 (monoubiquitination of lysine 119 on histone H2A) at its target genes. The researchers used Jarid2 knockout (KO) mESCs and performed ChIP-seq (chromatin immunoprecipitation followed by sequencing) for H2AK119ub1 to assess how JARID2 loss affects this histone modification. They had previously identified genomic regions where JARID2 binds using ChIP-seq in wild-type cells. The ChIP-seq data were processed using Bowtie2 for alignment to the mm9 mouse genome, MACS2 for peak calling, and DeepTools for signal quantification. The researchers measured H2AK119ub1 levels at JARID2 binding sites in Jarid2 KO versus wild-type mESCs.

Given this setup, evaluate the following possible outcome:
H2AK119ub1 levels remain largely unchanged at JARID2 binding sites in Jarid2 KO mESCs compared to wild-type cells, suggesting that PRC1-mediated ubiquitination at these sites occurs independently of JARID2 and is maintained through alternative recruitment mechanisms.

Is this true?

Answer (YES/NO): NO